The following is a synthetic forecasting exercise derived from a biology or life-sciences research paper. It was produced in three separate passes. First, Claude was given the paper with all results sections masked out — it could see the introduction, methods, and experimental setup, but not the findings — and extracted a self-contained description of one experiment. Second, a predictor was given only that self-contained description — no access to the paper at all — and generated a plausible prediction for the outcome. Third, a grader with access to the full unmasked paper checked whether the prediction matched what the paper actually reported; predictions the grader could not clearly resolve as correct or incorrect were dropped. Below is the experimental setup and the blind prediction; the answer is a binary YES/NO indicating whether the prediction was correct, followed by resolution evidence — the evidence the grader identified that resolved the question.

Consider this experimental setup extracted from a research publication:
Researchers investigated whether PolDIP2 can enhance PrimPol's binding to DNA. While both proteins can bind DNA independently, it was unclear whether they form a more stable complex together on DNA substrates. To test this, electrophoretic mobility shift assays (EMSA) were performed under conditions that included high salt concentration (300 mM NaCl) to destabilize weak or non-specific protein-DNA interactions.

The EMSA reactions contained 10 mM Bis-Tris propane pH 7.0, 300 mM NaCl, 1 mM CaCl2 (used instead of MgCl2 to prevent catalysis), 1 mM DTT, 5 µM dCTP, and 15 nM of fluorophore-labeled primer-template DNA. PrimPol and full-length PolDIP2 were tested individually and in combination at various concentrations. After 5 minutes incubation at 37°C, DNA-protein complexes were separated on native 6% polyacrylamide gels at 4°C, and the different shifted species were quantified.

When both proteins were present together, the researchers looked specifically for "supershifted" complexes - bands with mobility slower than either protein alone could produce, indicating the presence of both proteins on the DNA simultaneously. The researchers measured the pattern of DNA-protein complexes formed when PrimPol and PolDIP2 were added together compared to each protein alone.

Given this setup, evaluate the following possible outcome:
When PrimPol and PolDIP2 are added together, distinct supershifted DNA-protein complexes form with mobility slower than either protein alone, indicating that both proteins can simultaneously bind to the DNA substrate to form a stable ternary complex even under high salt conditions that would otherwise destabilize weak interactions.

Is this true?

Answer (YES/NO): YES